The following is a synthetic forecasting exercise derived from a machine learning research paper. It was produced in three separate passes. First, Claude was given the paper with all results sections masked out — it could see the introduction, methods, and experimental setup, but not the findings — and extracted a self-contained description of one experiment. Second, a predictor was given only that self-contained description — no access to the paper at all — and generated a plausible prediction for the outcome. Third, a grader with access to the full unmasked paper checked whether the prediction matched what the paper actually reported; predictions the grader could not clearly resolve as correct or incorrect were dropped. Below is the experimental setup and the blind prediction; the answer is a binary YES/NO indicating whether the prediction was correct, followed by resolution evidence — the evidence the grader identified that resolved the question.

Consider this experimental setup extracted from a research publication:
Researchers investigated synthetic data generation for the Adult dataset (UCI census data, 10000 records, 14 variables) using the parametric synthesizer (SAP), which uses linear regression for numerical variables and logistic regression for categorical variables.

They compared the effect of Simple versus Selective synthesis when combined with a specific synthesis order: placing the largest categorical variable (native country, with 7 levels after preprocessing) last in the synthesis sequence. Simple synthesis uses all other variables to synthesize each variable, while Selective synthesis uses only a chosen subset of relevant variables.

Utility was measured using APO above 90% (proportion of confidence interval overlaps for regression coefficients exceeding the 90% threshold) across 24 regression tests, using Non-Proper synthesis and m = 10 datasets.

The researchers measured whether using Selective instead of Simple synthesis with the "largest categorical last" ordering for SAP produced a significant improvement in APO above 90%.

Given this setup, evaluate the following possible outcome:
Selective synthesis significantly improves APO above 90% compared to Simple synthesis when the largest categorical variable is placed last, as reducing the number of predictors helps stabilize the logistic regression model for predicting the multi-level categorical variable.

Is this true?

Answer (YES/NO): YES